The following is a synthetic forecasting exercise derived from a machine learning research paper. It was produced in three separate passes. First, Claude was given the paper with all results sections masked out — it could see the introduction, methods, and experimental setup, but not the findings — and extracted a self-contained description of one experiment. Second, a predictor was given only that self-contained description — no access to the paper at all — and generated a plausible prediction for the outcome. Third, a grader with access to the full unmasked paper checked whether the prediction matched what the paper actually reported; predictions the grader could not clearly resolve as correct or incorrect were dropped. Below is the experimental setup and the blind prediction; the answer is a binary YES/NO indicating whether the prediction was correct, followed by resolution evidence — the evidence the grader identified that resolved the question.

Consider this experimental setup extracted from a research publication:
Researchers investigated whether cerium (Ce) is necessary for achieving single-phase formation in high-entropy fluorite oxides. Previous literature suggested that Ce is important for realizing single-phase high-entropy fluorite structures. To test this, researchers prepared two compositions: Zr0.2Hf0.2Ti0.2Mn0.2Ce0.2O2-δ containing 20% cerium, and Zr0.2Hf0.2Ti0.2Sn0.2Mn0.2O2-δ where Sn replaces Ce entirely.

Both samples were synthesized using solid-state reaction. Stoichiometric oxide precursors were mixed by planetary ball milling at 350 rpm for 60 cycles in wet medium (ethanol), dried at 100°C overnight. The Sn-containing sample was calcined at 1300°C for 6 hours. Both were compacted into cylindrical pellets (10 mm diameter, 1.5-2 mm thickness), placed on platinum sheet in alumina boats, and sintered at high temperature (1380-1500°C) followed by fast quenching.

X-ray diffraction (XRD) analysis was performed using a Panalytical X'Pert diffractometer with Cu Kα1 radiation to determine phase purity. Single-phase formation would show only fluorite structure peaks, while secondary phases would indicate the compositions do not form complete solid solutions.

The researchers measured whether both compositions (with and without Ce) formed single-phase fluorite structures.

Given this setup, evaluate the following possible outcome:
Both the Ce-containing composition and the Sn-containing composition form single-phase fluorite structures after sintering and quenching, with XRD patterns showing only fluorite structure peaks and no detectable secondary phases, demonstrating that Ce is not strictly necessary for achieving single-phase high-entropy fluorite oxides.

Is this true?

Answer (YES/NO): NO